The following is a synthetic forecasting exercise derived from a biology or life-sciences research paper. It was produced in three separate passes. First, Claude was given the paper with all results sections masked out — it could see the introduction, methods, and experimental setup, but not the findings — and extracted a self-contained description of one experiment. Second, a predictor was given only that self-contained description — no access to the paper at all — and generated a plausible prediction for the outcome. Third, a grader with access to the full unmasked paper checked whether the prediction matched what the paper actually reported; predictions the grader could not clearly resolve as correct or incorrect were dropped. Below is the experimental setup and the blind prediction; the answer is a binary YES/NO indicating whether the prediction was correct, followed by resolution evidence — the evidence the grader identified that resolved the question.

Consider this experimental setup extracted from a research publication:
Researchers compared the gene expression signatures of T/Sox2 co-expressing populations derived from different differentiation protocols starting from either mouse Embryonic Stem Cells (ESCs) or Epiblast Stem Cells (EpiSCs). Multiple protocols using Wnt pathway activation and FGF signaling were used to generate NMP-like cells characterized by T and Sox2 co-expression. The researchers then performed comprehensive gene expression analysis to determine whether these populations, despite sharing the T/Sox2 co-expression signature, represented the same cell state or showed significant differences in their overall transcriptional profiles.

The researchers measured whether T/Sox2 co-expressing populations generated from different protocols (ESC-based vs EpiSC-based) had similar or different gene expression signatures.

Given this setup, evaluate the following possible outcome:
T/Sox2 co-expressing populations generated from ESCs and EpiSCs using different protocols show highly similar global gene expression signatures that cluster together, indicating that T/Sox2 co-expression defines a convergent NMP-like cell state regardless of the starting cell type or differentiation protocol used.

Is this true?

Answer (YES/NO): NO